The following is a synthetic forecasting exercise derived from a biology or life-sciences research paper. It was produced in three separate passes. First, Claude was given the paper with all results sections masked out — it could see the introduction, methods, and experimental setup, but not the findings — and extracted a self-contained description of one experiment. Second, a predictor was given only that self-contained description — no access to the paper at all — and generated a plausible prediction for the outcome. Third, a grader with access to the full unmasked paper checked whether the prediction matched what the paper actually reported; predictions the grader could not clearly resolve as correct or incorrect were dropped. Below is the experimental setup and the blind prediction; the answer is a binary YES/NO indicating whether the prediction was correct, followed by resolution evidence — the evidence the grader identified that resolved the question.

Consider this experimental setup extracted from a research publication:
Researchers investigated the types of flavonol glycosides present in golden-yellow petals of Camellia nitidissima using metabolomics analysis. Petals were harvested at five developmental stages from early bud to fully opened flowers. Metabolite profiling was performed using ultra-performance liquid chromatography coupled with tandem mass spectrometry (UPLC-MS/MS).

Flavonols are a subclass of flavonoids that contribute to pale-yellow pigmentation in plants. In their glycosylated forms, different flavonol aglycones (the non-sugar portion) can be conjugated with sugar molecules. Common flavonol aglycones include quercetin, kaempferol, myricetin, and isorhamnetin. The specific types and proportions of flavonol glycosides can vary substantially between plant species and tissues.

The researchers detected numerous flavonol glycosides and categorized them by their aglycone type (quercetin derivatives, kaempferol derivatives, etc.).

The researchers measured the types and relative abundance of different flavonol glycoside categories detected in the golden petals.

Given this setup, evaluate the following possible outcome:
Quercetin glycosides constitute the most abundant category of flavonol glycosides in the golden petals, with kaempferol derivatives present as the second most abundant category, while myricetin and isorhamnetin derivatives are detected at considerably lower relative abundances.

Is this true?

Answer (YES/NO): YES